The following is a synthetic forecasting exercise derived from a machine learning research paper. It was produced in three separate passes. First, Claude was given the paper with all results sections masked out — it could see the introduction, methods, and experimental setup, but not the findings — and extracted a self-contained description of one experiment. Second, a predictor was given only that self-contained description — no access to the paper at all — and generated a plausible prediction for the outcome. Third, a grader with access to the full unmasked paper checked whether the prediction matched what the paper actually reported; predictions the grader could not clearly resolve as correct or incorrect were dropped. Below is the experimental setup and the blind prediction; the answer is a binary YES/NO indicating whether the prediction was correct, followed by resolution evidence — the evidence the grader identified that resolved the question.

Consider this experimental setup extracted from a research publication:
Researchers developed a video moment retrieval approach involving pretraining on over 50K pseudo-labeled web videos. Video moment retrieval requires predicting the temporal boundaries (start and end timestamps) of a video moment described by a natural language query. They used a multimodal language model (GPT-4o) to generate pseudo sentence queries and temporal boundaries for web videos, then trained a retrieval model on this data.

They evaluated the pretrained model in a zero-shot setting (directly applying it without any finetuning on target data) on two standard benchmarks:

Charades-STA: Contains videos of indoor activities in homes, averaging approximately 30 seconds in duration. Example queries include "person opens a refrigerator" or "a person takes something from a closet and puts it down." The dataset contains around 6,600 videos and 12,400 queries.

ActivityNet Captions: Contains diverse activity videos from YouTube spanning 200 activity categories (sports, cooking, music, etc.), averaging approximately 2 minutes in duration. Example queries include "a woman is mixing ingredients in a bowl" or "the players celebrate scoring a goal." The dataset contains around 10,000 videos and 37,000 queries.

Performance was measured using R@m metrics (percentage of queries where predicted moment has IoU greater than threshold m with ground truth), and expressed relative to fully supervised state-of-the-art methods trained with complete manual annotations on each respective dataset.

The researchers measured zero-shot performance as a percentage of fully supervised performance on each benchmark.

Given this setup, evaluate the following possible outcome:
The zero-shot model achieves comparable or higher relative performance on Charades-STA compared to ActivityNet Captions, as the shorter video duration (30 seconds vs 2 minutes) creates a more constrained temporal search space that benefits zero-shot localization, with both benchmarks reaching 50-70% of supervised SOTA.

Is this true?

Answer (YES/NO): NO